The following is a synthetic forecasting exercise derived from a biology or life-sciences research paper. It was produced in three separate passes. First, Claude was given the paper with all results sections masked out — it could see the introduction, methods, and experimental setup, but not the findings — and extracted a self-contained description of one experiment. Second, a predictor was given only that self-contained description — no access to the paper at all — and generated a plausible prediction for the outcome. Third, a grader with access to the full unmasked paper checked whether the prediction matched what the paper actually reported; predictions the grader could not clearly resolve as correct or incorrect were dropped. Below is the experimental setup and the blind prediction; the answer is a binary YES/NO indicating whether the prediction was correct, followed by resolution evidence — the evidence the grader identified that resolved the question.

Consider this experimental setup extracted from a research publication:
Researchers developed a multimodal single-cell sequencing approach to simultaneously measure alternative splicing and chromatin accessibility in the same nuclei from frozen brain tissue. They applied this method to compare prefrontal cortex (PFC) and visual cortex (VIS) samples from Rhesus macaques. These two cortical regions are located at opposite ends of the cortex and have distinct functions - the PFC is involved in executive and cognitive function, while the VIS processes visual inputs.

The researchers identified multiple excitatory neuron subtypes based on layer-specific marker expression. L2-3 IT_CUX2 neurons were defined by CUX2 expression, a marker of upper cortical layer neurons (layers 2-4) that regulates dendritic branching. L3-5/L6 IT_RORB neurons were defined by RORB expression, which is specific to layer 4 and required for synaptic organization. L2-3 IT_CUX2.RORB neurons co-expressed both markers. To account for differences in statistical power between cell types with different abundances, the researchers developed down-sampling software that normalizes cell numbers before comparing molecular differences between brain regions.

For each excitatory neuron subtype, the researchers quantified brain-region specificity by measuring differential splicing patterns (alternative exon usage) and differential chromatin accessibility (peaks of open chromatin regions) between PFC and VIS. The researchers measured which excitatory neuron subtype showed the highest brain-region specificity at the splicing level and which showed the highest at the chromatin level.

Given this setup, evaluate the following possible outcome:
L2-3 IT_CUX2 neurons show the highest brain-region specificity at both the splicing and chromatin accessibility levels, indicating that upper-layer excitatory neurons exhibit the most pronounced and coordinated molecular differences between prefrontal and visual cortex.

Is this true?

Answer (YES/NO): NO